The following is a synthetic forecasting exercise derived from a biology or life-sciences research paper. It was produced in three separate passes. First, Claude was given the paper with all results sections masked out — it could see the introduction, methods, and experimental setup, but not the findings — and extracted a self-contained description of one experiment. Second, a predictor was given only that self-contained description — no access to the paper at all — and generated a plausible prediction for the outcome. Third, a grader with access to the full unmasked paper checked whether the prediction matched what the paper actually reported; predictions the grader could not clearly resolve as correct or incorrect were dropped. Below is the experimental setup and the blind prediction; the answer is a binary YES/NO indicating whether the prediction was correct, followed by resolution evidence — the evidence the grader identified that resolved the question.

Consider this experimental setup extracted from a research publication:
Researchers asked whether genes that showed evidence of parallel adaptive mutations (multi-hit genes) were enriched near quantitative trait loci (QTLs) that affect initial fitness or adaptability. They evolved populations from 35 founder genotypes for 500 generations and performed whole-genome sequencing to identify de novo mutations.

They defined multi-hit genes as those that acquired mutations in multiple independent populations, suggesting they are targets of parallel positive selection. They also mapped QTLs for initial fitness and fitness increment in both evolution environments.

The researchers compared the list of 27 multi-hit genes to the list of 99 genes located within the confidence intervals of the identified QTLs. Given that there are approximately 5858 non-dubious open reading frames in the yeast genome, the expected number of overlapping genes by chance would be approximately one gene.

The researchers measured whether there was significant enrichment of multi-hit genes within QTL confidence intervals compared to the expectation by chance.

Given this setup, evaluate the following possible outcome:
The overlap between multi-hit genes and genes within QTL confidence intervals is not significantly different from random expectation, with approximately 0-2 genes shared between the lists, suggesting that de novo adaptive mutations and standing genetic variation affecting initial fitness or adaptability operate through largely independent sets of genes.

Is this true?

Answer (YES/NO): NO